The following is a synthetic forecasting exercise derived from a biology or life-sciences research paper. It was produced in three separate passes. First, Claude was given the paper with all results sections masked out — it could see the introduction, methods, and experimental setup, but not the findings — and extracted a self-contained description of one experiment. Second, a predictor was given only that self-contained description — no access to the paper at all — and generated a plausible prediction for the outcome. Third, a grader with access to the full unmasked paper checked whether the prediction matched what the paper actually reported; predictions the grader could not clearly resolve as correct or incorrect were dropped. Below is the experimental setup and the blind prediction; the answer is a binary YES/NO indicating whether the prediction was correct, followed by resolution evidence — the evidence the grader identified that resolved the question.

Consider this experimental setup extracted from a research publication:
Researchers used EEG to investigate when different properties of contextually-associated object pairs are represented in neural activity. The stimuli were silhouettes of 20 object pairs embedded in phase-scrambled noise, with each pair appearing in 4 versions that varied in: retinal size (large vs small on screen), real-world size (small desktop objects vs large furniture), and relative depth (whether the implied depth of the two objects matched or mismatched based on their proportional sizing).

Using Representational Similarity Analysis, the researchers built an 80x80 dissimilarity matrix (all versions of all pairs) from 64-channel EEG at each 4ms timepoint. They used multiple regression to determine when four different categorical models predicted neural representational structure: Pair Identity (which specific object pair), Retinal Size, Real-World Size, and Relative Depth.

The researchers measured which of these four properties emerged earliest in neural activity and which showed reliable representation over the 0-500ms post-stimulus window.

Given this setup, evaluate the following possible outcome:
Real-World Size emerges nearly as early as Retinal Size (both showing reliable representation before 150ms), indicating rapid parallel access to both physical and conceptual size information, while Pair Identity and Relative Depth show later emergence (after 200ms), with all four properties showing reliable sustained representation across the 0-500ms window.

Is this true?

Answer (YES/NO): NO